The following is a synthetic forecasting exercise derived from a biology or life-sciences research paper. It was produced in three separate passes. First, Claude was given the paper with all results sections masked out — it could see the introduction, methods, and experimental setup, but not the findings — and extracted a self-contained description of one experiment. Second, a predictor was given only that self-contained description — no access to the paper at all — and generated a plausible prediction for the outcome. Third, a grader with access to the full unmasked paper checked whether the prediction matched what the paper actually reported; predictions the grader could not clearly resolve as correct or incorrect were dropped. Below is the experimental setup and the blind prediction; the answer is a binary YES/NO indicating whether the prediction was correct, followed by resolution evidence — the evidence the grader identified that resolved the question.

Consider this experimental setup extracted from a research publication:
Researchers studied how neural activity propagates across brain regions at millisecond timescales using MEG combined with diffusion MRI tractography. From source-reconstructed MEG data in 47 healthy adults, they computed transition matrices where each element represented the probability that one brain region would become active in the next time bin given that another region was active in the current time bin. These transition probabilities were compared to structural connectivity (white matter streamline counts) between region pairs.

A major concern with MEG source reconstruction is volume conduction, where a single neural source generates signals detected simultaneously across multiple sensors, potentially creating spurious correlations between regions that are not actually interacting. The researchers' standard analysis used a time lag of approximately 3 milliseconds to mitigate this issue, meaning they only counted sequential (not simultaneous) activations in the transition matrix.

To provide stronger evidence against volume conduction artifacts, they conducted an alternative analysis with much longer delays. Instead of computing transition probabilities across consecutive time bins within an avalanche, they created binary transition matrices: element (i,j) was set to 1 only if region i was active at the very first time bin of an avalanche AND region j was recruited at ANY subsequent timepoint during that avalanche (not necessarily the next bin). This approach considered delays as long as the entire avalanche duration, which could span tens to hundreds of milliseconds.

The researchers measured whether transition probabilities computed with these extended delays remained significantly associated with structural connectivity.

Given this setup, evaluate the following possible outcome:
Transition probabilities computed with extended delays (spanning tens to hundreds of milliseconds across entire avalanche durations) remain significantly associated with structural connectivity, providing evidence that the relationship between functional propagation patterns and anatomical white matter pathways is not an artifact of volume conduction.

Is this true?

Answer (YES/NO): YES